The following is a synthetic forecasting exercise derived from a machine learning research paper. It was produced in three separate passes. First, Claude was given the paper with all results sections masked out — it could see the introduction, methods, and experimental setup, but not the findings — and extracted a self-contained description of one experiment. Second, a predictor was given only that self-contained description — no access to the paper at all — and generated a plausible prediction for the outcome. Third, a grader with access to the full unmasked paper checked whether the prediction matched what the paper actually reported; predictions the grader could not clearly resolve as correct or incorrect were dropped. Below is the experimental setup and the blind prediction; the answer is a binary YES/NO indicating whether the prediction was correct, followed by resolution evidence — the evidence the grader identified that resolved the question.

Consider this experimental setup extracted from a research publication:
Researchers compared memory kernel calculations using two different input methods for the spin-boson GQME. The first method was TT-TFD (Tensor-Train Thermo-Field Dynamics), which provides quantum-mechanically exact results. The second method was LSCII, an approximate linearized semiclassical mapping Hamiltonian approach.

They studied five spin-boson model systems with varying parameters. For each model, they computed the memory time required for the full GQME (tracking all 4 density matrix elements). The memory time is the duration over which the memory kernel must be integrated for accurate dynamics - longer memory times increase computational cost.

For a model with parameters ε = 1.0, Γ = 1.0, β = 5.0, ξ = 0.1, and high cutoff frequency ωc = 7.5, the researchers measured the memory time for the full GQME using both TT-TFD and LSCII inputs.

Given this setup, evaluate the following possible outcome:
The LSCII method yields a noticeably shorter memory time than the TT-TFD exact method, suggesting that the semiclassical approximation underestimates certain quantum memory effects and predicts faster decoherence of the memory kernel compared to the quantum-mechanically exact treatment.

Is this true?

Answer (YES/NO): YES